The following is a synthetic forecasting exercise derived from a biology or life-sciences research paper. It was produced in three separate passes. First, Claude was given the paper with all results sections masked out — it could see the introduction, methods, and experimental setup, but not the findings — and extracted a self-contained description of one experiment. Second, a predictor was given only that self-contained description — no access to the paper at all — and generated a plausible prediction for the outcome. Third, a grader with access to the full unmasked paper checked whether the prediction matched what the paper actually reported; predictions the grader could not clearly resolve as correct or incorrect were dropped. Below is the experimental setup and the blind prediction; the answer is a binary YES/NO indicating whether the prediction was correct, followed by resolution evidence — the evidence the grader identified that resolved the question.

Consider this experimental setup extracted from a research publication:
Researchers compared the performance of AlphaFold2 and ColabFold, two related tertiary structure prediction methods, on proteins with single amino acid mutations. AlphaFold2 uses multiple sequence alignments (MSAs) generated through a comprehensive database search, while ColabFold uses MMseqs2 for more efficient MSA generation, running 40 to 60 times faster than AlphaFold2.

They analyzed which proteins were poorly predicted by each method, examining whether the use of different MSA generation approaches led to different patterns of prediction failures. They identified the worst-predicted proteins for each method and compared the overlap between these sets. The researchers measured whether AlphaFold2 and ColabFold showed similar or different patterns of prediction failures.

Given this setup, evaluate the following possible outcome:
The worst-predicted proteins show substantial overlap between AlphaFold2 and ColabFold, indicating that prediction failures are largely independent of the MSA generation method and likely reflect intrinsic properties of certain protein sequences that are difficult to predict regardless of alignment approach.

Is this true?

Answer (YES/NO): YES